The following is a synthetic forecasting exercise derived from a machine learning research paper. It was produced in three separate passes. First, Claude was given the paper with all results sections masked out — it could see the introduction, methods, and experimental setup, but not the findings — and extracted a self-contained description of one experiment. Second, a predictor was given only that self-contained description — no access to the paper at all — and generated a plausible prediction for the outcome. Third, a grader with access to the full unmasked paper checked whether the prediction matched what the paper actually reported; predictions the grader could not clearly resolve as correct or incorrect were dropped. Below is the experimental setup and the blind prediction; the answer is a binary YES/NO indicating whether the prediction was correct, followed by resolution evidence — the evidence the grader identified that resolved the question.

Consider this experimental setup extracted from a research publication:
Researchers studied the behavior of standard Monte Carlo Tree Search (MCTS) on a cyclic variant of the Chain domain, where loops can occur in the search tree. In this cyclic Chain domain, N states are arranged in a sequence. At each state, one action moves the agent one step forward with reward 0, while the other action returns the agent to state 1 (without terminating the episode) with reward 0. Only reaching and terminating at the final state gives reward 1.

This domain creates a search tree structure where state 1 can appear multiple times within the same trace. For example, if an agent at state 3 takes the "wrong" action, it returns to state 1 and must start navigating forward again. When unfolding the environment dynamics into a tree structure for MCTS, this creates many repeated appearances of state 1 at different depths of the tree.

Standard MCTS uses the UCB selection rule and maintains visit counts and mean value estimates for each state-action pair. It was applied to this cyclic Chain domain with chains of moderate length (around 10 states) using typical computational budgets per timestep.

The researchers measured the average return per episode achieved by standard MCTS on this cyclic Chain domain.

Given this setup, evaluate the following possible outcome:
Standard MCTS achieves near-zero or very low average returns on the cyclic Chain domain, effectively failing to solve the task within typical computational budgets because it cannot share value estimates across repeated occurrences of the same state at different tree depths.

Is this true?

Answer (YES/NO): NO